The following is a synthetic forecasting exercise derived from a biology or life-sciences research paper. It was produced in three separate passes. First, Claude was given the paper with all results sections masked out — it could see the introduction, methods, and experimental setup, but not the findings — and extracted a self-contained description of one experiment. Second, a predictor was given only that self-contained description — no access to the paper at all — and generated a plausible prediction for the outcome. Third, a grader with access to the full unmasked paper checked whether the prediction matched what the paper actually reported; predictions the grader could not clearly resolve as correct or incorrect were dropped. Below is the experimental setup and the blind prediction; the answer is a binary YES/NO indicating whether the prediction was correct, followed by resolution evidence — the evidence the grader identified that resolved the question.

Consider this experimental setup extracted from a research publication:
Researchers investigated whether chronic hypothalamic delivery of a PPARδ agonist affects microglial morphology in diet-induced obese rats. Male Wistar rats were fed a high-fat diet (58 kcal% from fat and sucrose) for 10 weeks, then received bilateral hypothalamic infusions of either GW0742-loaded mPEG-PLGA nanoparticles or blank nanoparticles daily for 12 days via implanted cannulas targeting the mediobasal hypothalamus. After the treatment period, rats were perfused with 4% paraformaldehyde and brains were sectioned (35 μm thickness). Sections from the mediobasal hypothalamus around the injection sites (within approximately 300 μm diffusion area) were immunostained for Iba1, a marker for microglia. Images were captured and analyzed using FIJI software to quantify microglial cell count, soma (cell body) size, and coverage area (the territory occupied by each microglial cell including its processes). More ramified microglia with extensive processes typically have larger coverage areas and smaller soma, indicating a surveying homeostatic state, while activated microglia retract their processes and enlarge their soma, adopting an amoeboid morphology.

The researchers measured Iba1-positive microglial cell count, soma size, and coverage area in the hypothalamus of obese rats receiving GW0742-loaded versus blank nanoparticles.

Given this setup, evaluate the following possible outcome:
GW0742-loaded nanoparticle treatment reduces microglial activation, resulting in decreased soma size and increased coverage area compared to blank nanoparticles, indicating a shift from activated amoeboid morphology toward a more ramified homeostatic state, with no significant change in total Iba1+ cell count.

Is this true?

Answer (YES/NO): NO